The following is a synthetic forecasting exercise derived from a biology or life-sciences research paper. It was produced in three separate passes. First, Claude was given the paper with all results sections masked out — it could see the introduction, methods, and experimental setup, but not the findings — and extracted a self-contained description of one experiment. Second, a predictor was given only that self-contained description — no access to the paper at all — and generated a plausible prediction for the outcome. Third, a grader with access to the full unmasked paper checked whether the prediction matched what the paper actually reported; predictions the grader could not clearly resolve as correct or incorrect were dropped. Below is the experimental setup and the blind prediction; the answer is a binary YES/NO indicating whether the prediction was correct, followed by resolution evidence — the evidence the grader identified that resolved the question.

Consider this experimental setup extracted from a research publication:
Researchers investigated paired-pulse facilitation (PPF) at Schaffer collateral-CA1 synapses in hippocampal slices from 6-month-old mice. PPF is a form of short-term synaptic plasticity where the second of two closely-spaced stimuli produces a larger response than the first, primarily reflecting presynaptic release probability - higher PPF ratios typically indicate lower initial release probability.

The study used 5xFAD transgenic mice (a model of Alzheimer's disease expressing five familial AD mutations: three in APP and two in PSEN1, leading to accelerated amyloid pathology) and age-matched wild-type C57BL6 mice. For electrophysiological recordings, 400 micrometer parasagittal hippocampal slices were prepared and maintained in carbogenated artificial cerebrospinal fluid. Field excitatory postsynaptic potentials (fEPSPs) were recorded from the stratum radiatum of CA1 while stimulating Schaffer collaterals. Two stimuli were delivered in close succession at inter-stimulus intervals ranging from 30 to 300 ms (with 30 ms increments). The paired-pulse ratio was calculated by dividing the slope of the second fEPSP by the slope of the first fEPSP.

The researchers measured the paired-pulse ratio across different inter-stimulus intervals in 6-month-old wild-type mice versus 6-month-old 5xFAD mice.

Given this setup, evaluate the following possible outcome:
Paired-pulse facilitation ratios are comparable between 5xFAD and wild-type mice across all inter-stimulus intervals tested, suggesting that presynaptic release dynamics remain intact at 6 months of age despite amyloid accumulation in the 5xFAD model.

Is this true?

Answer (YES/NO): YES